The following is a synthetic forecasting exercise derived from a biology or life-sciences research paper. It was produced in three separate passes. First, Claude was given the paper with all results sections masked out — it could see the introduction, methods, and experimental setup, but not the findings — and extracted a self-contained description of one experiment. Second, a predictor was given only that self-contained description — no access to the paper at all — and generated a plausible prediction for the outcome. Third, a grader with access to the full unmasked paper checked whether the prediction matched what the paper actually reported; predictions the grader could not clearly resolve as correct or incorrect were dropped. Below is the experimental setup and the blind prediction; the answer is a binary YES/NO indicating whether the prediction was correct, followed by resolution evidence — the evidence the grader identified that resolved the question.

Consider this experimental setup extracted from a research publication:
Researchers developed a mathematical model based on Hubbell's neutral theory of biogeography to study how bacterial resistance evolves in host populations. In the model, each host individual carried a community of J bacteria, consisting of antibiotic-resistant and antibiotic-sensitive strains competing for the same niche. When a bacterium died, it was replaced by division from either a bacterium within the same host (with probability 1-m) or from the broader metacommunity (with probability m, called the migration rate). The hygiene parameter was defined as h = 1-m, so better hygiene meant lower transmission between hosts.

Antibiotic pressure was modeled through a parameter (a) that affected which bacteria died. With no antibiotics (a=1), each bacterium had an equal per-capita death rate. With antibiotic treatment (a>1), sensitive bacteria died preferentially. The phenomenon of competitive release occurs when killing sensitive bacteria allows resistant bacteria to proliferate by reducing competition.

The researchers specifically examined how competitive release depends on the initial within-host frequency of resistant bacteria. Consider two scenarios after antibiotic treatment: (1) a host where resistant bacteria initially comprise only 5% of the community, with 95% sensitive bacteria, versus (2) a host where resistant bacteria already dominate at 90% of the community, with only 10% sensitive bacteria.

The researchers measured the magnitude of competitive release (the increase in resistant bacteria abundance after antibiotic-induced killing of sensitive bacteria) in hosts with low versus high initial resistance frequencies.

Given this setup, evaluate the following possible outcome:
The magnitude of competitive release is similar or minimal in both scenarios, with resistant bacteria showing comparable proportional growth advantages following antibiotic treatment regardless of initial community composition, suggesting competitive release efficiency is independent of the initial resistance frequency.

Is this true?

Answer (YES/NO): NO